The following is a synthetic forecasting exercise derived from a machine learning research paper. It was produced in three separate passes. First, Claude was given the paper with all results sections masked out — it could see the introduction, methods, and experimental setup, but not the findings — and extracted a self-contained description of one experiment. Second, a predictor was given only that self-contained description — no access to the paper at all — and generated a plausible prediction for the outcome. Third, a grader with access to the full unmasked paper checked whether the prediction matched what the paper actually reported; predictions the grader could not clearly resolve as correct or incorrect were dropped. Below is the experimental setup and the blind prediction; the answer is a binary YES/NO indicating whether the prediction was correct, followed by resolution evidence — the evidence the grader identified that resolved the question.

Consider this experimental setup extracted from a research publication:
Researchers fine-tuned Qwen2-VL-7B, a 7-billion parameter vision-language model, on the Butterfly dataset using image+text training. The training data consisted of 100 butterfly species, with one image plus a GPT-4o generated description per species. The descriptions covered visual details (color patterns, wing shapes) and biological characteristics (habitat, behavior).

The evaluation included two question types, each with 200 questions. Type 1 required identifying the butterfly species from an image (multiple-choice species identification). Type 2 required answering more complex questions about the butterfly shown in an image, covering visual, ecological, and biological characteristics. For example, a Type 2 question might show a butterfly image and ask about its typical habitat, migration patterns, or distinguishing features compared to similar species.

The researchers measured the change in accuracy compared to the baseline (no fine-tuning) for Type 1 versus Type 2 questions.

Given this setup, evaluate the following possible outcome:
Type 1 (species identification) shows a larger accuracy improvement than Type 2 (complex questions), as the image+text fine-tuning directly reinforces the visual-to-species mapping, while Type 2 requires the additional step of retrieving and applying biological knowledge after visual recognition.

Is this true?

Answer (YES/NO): YES